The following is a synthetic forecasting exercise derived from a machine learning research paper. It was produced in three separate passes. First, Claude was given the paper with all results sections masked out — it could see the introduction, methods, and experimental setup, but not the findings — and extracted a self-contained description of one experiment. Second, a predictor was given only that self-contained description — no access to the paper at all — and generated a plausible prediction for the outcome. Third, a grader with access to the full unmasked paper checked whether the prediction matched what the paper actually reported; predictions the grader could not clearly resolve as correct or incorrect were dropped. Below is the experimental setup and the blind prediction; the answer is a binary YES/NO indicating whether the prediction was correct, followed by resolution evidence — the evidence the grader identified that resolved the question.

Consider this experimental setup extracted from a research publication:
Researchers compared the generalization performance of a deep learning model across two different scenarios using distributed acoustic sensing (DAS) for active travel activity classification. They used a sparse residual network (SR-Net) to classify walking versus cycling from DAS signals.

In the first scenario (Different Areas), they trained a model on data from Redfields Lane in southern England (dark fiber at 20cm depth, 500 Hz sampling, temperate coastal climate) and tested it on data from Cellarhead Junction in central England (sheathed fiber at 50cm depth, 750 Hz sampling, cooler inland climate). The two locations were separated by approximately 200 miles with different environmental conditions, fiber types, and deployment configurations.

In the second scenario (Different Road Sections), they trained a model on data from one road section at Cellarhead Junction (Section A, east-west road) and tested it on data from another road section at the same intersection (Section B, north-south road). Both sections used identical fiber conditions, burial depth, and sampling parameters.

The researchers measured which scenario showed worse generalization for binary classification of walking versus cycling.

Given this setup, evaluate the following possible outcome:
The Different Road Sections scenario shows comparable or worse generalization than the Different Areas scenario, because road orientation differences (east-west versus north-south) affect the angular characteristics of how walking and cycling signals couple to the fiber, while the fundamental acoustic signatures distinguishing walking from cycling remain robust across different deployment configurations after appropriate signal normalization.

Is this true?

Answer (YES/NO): NO